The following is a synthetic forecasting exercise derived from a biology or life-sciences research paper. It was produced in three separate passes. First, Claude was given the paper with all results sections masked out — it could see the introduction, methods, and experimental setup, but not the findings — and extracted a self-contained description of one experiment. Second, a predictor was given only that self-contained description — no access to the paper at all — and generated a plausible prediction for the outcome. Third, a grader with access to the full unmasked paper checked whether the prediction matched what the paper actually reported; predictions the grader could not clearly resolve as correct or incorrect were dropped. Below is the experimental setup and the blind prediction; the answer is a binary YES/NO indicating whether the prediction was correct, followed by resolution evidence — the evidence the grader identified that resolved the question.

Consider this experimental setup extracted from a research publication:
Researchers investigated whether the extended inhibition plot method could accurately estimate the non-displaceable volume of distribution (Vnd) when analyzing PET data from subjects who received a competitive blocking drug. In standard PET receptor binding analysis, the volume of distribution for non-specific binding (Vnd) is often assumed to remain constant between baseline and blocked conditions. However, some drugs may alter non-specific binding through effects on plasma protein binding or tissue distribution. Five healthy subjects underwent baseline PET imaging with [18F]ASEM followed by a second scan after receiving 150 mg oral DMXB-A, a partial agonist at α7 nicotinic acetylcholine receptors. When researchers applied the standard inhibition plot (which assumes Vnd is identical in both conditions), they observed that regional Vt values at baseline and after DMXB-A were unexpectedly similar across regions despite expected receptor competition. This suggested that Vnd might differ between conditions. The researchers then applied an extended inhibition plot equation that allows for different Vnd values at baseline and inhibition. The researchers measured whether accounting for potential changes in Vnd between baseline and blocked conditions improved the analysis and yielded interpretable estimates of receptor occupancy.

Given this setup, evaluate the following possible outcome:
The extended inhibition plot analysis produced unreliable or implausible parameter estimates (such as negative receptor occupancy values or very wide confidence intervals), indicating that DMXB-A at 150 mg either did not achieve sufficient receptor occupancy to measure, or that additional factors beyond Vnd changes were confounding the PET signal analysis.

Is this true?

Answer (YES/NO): NO